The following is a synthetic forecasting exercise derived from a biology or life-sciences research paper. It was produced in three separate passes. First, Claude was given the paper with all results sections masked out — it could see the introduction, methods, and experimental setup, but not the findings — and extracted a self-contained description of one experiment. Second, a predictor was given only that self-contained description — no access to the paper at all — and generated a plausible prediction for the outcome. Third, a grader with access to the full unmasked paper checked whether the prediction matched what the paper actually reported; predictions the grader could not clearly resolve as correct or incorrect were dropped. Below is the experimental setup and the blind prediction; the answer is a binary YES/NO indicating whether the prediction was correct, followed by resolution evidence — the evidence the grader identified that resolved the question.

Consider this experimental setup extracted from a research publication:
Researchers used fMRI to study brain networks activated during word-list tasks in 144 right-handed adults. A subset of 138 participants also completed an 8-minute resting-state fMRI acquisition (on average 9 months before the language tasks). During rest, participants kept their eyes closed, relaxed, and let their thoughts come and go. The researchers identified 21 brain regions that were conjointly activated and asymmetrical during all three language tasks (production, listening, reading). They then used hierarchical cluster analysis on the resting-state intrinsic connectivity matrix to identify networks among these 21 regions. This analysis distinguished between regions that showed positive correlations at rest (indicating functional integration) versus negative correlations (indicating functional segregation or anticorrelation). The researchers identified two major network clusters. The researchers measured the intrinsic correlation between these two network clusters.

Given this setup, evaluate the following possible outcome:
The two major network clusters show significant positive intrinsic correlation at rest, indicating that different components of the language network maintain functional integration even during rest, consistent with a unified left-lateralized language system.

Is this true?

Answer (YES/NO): NO